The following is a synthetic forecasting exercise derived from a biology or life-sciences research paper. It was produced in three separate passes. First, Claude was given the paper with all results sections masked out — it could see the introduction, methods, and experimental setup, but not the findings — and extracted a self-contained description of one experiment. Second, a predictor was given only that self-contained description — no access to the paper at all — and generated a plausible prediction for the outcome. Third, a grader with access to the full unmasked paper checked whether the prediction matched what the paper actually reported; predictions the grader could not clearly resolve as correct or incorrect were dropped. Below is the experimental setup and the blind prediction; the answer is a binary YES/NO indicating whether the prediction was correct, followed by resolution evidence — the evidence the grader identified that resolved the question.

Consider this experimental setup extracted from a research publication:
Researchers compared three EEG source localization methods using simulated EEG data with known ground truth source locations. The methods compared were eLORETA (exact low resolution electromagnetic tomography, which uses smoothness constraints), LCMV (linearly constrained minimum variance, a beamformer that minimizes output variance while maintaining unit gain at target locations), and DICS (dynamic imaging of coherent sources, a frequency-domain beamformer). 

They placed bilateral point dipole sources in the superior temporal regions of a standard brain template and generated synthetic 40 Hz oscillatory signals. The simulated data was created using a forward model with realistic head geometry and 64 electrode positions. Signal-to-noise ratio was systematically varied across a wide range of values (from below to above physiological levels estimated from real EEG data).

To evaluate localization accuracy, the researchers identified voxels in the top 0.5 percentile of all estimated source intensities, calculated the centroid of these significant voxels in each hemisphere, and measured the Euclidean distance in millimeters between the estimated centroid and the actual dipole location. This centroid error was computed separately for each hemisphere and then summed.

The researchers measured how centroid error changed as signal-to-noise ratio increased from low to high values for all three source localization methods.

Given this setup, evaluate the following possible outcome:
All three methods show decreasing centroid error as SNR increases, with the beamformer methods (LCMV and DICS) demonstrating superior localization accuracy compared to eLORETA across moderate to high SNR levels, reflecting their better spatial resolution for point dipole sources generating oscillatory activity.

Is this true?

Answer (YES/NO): NO